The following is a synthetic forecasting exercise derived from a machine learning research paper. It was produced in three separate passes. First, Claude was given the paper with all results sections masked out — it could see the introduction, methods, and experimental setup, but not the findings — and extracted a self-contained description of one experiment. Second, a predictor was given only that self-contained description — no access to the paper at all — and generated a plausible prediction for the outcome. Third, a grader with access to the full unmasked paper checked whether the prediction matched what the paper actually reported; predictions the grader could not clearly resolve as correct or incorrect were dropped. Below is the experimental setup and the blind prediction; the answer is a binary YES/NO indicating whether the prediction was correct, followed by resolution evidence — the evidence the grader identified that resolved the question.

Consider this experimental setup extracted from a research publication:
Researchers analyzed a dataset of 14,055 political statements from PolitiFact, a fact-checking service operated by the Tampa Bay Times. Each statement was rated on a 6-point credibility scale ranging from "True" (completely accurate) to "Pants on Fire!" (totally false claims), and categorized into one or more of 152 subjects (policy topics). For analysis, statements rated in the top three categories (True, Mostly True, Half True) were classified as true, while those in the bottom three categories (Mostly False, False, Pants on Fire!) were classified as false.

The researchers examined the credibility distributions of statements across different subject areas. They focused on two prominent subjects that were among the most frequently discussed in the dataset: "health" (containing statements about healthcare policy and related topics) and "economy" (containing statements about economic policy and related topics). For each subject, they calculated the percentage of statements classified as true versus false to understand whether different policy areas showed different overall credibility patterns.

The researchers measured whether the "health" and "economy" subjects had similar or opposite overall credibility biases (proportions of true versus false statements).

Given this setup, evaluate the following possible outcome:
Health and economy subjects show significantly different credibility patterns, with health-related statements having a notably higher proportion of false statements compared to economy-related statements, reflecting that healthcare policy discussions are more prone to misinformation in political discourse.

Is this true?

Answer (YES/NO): YES